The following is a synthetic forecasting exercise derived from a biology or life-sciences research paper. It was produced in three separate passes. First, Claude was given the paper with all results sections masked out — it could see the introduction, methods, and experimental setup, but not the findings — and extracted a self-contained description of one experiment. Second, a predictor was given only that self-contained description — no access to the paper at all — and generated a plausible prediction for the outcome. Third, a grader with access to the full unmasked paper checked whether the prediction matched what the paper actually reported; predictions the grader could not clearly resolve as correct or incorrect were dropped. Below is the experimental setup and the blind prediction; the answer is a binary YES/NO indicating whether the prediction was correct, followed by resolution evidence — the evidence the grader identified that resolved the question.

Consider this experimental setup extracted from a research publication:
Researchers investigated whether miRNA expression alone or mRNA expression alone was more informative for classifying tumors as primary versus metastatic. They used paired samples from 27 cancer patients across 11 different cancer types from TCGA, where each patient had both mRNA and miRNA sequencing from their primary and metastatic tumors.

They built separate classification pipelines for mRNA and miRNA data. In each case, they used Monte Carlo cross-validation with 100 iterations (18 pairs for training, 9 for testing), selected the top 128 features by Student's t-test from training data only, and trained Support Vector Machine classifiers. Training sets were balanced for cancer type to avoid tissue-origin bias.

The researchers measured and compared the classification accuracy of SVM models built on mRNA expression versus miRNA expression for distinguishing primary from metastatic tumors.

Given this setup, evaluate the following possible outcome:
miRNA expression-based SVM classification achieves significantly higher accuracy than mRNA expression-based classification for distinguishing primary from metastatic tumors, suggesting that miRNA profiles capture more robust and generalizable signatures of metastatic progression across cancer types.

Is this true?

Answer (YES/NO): NO